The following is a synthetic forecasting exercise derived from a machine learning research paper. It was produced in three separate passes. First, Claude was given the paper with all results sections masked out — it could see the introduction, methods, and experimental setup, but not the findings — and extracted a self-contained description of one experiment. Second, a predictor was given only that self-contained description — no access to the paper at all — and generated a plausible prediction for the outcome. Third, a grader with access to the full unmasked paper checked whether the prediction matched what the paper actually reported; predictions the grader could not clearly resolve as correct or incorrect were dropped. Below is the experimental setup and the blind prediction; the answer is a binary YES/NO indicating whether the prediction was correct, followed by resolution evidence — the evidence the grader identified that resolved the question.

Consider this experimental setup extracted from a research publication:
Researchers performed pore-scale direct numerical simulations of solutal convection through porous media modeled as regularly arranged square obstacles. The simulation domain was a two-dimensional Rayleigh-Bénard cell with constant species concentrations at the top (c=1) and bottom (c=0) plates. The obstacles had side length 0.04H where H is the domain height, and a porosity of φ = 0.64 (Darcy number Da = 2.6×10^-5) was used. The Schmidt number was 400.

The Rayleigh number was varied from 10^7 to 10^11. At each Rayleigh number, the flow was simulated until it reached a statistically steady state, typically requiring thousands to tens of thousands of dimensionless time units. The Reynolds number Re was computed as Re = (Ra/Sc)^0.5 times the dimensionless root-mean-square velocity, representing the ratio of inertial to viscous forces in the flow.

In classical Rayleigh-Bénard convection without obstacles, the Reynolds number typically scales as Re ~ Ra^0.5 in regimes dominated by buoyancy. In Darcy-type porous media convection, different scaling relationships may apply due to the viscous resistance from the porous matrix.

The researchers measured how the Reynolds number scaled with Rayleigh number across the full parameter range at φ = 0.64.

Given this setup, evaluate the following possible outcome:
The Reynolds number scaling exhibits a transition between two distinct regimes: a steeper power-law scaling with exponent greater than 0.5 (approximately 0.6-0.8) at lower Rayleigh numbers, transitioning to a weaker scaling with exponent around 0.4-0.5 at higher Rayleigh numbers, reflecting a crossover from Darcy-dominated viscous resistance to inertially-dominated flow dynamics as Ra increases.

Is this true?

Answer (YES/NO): NO